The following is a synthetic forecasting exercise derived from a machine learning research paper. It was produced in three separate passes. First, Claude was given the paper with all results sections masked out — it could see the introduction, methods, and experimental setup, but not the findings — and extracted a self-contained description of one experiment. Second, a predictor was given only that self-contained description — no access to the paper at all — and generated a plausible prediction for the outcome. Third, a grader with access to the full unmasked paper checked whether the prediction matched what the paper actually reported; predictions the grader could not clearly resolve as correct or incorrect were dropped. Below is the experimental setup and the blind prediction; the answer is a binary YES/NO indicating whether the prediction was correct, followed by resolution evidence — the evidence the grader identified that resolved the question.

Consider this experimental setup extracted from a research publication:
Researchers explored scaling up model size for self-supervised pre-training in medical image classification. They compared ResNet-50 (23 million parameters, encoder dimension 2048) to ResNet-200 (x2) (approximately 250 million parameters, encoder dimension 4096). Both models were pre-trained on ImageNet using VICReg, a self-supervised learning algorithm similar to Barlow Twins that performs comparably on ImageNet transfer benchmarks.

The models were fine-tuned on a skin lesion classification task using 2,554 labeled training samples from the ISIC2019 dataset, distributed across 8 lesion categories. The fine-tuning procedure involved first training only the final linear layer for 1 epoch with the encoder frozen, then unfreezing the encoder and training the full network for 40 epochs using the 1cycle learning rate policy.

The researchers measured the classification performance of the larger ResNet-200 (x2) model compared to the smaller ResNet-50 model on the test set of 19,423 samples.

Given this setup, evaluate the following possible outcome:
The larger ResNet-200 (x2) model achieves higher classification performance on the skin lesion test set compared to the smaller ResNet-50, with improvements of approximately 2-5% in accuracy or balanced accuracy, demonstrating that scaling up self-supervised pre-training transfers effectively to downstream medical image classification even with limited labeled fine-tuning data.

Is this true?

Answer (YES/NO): NO